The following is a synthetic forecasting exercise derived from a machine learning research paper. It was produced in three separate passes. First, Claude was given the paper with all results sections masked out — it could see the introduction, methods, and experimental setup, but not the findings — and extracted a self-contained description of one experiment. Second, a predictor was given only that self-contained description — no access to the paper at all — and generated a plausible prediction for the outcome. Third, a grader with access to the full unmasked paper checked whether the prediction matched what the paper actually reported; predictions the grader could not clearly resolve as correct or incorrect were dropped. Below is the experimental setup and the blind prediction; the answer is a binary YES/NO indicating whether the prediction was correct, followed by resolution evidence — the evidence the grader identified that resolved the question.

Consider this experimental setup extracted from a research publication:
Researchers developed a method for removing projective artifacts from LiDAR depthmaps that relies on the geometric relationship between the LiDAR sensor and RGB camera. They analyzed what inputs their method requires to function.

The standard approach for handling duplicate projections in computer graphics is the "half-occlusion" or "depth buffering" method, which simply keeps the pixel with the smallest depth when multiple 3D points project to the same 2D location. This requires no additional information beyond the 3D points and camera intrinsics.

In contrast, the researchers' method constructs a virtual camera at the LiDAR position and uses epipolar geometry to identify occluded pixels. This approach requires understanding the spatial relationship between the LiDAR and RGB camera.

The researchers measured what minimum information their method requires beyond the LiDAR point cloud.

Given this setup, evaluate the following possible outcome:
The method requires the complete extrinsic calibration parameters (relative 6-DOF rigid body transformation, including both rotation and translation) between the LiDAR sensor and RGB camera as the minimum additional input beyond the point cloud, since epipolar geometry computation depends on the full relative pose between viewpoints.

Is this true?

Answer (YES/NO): YES